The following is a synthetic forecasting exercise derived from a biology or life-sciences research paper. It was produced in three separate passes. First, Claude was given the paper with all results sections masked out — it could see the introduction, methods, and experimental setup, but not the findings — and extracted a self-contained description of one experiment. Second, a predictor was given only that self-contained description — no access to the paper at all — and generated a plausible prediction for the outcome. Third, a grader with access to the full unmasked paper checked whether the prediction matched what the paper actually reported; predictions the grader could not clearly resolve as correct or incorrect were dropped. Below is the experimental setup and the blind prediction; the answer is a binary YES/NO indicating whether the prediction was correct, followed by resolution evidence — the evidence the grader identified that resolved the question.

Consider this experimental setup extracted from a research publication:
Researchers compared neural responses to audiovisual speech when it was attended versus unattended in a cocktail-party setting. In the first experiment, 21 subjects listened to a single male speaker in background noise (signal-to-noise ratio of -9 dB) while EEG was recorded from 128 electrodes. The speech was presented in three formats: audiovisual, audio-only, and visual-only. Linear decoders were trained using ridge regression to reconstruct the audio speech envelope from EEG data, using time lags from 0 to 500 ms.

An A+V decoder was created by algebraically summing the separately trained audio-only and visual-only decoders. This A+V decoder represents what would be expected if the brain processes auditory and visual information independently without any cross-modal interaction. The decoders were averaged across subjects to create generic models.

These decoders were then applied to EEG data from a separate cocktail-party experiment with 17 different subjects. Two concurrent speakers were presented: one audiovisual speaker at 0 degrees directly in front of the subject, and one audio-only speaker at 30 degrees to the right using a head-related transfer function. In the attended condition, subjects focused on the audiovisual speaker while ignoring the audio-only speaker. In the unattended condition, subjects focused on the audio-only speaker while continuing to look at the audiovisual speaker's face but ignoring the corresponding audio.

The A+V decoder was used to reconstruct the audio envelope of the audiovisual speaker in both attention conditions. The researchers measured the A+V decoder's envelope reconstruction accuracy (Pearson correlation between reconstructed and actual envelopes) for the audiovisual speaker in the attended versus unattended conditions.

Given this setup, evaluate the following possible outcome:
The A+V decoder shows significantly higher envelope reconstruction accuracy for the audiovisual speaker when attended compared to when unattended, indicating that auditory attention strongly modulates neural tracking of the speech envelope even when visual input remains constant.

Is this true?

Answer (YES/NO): YES